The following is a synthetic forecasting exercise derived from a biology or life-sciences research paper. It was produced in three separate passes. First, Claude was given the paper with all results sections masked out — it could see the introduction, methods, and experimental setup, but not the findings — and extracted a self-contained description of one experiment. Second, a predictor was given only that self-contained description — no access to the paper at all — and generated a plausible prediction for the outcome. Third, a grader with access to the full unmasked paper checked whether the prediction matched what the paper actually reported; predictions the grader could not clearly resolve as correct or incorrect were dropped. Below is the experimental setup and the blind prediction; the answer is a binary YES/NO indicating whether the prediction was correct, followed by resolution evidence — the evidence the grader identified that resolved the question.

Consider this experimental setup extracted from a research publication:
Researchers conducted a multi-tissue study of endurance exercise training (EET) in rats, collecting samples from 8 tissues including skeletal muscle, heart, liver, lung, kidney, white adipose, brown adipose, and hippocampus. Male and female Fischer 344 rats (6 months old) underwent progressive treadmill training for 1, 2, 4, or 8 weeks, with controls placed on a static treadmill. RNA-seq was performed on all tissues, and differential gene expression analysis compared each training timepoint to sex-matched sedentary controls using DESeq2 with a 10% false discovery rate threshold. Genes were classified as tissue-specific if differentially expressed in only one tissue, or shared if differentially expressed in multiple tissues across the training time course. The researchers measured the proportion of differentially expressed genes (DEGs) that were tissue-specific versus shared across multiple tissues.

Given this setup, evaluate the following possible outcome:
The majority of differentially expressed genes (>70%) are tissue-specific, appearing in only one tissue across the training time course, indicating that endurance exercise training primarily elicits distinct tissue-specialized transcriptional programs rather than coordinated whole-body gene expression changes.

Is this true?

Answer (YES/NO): NO